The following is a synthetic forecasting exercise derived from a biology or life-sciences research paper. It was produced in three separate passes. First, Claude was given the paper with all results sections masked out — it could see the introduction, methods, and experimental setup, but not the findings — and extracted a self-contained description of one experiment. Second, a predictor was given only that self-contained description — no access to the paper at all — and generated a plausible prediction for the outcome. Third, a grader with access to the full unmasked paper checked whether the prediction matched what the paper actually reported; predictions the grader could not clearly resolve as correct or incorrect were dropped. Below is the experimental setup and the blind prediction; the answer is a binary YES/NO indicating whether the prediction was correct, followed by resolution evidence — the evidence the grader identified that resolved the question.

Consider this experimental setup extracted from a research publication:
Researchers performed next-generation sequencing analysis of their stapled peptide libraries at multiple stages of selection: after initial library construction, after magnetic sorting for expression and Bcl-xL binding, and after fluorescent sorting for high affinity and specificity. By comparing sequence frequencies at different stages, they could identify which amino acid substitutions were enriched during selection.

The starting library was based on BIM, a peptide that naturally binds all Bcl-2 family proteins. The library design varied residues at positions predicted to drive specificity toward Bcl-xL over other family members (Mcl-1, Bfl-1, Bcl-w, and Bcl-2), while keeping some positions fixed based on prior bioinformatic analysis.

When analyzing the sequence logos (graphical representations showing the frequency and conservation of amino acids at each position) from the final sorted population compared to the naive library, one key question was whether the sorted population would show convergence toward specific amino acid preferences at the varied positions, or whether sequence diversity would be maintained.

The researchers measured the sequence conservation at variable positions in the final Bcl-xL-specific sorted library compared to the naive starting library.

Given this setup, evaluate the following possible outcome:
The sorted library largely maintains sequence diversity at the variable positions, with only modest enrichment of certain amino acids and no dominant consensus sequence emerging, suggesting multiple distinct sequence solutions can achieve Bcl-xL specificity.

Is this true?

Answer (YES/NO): NO